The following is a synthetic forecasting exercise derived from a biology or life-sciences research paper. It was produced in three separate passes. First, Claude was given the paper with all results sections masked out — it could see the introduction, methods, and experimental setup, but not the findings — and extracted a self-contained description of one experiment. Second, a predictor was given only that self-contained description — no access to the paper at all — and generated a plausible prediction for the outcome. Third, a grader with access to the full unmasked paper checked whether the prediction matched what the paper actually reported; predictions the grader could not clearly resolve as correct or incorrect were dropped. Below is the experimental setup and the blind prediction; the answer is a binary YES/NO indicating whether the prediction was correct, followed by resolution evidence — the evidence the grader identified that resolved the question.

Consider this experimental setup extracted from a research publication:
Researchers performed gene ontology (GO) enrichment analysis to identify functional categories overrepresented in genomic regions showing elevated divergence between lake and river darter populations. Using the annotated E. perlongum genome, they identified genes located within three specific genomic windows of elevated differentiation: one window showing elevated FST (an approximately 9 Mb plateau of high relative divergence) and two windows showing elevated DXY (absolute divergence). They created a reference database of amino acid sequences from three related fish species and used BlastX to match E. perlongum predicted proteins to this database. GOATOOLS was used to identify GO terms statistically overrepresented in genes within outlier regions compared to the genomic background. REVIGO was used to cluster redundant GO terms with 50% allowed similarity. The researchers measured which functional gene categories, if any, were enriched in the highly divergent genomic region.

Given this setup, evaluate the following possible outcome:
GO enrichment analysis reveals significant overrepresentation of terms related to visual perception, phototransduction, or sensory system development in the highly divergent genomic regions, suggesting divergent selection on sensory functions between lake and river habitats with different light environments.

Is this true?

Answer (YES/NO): NO